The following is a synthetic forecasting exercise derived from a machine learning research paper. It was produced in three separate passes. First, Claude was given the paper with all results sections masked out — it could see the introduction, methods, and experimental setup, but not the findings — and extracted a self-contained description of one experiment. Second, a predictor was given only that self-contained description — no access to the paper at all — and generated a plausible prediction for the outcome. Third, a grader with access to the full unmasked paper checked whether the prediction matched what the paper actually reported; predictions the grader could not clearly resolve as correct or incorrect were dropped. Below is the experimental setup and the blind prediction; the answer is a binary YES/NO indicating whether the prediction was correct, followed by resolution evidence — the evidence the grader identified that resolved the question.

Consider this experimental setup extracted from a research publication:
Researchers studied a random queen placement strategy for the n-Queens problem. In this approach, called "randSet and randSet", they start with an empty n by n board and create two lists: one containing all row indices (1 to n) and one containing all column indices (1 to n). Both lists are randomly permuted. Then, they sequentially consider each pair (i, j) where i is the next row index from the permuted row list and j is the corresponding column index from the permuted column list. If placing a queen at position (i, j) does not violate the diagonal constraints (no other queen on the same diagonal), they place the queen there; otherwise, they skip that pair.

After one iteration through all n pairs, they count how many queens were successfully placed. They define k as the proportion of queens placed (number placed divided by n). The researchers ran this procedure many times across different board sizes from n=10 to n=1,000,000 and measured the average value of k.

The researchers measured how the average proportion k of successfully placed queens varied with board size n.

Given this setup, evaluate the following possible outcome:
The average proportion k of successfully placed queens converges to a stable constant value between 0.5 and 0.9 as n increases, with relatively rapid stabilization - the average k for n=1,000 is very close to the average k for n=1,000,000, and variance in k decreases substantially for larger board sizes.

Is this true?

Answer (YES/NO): YES